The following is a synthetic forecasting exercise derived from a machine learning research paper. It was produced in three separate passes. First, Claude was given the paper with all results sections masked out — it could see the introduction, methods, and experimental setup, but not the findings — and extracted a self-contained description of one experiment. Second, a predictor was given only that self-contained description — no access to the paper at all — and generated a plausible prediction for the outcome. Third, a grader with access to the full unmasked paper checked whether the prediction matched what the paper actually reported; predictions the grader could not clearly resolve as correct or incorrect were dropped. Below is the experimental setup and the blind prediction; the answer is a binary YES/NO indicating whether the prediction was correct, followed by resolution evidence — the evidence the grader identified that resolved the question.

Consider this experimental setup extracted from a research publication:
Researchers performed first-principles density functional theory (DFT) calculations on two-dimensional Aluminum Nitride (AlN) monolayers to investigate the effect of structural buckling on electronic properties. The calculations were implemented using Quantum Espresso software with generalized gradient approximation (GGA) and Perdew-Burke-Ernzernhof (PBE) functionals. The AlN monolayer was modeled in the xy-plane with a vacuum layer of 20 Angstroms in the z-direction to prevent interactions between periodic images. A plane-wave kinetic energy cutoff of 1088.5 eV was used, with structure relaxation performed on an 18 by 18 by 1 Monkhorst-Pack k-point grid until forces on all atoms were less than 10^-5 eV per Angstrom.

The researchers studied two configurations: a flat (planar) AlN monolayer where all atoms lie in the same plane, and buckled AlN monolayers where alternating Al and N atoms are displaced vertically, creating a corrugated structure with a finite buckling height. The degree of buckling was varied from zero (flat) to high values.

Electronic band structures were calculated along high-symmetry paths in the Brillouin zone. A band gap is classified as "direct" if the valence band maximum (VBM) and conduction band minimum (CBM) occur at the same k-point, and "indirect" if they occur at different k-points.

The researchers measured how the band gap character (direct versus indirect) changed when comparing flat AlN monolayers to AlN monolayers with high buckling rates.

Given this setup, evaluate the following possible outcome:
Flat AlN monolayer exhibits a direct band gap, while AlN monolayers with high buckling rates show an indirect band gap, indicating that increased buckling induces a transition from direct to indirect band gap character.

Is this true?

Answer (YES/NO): NO